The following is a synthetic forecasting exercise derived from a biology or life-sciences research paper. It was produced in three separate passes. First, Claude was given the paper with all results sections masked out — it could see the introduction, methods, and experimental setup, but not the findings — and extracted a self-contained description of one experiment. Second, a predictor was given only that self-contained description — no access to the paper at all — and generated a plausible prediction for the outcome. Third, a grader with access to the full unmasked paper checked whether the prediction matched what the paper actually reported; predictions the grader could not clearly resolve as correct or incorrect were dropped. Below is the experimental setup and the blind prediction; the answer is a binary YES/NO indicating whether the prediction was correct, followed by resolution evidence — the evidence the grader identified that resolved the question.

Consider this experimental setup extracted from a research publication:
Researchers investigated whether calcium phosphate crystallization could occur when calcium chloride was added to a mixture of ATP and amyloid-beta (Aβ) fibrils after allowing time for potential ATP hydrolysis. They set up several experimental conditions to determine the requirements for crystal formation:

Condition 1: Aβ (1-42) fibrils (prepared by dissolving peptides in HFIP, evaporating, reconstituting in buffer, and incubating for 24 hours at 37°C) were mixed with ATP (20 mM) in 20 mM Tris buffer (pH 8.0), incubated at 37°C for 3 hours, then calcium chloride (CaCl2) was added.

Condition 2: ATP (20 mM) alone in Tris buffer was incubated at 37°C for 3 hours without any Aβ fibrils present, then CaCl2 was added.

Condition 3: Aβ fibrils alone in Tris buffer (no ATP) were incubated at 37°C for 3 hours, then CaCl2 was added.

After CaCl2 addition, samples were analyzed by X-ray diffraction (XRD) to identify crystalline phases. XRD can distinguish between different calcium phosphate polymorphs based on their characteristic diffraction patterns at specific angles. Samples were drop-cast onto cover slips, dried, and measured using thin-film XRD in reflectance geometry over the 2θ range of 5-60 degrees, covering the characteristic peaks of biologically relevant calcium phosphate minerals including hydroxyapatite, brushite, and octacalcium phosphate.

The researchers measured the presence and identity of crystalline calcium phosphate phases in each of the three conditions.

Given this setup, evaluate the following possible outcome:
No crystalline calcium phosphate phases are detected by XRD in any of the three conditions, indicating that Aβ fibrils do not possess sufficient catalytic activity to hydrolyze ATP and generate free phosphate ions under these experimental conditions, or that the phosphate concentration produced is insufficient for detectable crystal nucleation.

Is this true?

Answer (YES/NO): NO